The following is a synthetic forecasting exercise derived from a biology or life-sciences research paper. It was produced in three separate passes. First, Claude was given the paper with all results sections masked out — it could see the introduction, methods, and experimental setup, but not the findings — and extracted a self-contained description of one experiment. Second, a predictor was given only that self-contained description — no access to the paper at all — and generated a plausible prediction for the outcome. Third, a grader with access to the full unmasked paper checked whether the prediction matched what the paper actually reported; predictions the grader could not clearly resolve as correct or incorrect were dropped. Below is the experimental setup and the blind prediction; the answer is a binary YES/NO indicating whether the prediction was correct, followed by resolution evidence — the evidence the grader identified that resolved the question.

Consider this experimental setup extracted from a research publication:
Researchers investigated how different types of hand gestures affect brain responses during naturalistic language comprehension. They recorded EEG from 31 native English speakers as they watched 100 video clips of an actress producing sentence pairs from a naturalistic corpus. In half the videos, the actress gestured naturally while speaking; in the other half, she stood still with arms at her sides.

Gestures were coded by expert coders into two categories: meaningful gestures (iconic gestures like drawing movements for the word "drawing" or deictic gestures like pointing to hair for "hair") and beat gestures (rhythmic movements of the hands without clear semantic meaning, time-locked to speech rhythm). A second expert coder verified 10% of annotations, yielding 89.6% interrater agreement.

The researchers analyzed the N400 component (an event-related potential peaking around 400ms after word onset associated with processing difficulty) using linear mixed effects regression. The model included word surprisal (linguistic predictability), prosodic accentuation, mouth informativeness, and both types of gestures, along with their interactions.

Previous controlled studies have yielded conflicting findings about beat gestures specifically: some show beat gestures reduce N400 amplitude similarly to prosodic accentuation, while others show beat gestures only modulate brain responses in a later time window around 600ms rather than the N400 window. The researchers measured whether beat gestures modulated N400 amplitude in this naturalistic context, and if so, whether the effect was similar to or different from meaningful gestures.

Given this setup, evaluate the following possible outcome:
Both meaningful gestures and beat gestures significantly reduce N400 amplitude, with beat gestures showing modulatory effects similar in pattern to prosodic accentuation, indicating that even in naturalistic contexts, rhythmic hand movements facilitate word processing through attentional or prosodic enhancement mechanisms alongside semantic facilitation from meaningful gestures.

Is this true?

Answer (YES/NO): NO